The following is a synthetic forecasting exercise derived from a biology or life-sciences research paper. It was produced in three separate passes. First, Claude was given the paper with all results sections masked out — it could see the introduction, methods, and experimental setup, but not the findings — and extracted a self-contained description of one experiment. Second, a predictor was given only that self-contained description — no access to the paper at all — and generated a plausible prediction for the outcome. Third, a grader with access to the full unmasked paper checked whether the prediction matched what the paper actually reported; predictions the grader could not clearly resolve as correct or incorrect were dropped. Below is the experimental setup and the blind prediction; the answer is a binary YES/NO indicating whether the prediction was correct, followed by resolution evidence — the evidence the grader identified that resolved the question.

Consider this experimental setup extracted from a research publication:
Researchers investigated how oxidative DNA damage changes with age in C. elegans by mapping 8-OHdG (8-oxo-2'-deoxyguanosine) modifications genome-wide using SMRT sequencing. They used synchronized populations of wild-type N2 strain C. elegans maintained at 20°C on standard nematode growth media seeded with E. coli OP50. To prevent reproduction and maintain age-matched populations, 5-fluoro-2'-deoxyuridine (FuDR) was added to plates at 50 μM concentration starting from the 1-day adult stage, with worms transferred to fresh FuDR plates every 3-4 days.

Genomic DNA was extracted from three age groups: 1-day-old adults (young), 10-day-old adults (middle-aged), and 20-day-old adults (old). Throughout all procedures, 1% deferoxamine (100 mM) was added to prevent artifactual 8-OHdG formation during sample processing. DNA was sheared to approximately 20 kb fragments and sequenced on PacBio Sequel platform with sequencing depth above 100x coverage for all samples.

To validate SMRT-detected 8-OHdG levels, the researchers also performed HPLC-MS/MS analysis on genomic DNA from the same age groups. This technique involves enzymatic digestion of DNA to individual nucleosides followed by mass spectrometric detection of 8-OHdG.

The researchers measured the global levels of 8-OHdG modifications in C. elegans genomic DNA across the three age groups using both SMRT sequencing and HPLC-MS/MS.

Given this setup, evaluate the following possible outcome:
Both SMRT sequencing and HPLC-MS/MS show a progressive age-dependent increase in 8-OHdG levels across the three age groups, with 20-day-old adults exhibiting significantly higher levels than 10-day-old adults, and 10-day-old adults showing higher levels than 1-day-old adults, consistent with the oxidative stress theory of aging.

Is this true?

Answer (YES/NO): NO